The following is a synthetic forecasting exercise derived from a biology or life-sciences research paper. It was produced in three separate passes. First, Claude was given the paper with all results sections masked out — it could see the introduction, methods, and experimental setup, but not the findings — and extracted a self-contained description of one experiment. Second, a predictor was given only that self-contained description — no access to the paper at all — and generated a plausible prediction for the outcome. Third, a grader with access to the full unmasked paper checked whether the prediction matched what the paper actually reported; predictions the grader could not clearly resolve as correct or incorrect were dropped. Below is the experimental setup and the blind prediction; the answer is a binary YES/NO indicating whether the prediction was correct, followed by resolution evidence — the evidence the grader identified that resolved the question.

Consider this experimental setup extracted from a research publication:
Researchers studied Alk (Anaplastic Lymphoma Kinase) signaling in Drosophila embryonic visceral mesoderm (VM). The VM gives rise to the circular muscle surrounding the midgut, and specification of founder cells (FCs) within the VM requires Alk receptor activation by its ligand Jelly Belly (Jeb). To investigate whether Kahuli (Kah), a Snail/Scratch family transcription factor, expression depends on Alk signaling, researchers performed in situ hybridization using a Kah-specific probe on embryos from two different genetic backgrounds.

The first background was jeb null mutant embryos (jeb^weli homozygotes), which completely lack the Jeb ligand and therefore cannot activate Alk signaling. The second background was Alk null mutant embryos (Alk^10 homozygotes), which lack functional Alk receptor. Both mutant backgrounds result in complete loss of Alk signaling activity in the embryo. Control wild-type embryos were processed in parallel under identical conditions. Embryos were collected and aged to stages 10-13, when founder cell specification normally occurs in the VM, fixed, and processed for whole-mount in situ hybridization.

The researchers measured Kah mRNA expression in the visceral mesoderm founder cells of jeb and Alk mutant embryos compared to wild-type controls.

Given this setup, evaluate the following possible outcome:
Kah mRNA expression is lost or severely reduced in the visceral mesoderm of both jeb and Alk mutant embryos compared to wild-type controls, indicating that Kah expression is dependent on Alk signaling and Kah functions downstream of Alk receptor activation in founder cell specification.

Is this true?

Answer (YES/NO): NO